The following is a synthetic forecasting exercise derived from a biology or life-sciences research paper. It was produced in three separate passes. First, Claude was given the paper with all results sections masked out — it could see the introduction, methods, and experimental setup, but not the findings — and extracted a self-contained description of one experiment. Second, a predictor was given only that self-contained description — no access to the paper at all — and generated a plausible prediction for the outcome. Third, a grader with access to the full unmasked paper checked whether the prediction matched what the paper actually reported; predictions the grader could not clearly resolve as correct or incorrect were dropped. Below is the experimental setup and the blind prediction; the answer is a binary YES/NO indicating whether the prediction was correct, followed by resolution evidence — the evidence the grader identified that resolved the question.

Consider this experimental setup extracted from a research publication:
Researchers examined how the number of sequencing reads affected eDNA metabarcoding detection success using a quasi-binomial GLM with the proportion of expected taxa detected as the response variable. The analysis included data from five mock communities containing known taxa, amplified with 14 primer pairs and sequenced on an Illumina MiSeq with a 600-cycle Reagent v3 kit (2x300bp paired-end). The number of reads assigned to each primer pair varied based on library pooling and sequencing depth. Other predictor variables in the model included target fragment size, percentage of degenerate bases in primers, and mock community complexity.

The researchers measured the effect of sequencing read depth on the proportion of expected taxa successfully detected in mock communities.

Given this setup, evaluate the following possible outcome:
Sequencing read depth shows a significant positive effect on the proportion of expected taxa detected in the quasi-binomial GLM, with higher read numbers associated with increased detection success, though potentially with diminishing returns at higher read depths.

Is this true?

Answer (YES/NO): YES